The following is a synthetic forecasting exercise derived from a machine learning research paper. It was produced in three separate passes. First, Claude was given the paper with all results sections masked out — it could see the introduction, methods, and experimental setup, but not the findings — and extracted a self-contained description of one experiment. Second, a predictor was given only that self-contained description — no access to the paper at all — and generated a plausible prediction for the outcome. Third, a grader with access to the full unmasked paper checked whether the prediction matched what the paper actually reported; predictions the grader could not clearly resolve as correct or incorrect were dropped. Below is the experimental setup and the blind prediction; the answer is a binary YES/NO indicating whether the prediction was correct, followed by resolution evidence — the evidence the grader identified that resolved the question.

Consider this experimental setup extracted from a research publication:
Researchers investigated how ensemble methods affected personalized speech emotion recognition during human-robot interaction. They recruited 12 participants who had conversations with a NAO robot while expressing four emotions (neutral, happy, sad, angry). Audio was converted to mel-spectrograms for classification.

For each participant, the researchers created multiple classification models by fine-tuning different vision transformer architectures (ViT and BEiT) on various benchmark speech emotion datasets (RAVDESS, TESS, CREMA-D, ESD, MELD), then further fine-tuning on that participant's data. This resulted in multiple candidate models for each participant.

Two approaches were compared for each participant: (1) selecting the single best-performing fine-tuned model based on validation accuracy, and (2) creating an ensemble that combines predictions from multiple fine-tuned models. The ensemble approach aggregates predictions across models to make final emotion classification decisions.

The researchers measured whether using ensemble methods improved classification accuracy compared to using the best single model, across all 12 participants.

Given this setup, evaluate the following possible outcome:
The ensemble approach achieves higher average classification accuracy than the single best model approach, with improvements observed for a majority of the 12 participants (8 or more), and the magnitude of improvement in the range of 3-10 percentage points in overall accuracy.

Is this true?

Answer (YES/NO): NO